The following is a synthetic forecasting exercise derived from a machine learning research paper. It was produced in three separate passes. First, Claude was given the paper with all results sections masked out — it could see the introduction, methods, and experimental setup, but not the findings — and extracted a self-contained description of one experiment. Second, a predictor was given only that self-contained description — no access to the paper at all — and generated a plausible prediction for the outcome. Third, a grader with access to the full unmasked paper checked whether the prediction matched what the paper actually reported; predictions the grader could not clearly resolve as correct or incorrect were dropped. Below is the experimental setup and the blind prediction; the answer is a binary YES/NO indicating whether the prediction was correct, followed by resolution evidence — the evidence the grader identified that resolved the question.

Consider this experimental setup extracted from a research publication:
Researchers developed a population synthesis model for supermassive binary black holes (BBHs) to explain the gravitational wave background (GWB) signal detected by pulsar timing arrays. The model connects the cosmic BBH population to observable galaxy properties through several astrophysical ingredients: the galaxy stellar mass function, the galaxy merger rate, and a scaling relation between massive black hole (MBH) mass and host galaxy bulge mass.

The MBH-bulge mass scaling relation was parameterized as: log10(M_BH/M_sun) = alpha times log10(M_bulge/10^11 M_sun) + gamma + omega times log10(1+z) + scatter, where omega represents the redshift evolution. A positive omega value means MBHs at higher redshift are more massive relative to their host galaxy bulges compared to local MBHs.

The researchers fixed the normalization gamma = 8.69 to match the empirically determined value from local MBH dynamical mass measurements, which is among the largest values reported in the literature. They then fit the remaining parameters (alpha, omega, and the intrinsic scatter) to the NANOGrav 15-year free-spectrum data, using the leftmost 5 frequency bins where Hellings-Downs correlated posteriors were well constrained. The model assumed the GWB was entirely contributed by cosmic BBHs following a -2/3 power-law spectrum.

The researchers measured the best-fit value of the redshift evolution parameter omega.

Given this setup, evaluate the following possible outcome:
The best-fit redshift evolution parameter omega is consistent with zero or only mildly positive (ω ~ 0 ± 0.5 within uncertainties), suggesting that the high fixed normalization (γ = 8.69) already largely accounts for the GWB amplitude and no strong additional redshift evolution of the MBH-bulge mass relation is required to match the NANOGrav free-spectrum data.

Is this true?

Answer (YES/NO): NO